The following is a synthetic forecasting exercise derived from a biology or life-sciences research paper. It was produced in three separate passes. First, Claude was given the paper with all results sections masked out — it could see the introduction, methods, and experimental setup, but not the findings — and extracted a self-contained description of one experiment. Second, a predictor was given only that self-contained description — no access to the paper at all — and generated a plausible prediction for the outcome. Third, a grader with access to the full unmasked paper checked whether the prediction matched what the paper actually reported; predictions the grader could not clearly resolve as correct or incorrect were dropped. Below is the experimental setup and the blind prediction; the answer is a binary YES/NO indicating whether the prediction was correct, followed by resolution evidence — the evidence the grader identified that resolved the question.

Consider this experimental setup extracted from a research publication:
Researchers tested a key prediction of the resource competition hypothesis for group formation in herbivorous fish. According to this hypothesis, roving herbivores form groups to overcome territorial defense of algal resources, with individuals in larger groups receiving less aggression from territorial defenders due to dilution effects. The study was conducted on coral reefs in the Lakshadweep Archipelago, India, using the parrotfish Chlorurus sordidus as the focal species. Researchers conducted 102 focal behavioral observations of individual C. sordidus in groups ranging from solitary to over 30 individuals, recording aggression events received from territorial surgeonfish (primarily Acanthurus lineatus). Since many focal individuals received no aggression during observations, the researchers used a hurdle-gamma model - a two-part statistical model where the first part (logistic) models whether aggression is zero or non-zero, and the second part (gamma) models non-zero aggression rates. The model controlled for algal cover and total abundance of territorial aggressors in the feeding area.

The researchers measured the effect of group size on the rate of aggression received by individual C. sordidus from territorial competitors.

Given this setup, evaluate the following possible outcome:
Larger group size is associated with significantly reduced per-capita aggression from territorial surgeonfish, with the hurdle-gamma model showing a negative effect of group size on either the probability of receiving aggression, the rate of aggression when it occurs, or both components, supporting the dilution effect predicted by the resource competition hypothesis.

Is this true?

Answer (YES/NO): NO